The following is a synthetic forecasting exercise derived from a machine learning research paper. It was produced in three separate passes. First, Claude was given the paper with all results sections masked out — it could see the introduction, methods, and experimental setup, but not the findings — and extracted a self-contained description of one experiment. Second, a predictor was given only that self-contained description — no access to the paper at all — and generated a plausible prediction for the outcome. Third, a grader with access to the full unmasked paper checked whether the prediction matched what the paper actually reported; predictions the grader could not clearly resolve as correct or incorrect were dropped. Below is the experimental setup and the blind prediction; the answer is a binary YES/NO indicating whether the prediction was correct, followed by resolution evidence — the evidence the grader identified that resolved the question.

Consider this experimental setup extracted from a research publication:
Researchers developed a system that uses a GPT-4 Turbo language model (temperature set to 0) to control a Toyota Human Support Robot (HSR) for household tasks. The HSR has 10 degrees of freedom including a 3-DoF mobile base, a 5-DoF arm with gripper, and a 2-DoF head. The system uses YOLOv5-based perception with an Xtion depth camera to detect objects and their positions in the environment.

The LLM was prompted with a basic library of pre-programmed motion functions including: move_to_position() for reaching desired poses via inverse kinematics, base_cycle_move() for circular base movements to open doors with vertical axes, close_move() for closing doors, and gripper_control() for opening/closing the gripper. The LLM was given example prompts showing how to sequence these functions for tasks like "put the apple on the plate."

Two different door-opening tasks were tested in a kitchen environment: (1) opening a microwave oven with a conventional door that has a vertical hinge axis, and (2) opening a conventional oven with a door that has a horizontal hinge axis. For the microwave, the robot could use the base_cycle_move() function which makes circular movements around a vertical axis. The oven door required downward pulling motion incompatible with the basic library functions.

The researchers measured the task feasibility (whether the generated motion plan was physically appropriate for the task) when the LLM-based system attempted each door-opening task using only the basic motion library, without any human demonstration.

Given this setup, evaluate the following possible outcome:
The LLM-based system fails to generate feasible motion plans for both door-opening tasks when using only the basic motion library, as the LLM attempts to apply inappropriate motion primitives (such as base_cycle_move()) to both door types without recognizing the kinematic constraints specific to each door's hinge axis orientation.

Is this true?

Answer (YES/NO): NO